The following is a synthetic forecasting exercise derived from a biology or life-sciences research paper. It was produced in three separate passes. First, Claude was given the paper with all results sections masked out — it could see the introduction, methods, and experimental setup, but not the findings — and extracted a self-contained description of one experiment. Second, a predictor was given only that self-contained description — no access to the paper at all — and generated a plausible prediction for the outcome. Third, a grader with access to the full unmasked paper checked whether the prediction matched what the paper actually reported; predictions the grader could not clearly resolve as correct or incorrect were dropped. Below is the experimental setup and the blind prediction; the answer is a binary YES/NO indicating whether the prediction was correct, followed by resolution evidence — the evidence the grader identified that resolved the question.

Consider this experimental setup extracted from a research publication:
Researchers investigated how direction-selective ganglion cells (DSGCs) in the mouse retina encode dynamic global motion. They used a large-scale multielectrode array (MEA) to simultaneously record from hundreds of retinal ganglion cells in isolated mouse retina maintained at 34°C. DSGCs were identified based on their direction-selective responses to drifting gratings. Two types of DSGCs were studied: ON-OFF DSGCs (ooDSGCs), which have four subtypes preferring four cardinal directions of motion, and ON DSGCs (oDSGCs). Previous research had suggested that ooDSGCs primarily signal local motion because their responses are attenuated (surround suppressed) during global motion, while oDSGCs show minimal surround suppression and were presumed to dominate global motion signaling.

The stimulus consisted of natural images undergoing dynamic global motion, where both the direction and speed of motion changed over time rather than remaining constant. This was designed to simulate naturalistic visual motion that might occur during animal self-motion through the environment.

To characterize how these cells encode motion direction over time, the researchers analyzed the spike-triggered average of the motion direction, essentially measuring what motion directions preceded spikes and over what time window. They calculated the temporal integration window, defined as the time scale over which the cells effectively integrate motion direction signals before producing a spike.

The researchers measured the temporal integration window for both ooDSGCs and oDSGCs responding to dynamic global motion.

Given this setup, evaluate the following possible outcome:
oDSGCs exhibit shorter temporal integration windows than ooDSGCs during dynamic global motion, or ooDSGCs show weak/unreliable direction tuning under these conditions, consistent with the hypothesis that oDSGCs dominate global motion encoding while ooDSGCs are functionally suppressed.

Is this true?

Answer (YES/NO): NO